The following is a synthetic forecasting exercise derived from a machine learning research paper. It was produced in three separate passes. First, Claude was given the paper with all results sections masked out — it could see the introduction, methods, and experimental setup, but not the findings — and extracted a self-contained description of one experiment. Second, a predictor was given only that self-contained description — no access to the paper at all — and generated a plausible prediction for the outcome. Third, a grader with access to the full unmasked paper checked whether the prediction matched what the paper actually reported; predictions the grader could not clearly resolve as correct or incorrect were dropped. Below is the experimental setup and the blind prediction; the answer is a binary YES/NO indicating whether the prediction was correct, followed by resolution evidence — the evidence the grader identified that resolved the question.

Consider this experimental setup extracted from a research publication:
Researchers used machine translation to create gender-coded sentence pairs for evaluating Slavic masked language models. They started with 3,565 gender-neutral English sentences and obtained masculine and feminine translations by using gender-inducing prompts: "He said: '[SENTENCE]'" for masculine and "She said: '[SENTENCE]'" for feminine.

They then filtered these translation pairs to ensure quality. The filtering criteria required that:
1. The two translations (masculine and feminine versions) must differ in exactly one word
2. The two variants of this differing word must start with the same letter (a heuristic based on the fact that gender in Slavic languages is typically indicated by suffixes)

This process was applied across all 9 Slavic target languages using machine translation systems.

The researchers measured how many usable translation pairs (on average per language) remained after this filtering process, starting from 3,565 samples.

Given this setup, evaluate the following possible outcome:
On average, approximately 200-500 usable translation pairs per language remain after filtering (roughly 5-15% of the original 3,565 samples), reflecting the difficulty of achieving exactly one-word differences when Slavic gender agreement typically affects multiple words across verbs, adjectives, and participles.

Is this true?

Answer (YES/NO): NO